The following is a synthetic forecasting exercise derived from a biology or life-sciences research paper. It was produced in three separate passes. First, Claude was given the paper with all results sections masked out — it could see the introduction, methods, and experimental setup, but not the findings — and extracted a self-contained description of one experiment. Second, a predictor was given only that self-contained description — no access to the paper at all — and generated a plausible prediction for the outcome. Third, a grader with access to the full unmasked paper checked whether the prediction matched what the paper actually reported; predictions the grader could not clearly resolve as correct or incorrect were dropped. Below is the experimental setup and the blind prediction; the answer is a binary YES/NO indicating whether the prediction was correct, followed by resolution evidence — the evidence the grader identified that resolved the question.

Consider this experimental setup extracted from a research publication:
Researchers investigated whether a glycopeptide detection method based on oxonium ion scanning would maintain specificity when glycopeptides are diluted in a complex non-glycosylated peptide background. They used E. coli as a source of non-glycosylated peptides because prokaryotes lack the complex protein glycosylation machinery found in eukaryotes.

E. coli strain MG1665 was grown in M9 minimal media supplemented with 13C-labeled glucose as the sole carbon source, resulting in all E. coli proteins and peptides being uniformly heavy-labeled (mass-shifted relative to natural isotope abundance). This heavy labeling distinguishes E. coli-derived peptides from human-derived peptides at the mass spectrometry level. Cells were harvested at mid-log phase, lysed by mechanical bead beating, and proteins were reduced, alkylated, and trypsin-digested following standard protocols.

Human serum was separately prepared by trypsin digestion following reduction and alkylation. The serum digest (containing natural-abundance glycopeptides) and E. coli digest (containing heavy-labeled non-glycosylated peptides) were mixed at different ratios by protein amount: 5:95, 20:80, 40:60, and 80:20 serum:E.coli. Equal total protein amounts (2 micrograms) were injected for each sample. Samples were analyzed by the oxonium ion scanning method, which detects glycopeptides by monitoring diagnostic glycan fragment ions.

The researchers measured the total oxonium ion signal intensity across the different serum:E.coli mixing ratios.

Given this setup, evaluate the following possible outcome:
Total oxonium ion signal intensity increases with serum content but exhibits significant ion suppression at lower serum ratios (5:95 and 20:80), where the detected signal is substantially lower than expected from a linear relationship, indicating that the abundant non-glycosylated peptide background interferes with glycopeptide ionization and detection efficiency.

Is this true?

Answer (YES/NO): NO